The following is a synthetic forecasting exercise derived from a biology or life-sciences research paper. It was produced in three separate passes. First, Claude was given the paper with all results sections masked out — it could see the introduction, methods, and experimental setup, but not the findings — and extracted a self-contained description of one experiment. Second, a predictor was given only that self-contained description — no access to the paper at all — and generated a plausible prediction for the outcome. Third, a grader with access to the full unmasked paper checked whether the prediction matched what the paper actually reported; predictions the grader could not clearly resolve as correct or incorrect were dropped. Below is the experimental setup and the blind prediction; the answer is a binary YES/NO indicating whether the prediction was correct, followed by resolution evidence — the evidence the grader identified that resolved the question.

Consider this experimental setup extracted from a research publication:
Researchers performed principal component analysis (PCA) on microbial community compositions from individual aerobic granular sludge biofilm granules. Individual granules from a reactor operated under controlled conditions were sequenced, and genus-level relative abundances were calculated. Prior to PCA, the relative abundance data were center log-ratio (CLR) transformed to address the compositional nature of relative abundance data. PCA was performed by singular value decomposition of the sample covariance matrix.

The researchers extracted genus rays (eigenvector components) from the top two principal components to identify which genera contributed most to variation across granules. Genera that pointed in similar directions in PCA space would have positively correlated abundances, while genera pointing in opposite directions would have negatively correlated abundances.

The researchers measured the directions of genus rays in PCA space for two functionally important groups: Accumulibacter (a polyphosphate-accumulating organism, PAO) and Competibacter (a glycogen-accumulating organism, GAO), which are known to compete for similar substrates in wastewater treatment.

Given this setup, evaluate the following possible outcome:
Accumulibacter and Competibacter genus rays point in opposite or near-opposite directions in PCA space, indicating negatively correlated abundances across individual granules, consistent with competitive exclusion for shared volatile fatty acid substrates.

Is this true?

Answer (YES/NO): YES